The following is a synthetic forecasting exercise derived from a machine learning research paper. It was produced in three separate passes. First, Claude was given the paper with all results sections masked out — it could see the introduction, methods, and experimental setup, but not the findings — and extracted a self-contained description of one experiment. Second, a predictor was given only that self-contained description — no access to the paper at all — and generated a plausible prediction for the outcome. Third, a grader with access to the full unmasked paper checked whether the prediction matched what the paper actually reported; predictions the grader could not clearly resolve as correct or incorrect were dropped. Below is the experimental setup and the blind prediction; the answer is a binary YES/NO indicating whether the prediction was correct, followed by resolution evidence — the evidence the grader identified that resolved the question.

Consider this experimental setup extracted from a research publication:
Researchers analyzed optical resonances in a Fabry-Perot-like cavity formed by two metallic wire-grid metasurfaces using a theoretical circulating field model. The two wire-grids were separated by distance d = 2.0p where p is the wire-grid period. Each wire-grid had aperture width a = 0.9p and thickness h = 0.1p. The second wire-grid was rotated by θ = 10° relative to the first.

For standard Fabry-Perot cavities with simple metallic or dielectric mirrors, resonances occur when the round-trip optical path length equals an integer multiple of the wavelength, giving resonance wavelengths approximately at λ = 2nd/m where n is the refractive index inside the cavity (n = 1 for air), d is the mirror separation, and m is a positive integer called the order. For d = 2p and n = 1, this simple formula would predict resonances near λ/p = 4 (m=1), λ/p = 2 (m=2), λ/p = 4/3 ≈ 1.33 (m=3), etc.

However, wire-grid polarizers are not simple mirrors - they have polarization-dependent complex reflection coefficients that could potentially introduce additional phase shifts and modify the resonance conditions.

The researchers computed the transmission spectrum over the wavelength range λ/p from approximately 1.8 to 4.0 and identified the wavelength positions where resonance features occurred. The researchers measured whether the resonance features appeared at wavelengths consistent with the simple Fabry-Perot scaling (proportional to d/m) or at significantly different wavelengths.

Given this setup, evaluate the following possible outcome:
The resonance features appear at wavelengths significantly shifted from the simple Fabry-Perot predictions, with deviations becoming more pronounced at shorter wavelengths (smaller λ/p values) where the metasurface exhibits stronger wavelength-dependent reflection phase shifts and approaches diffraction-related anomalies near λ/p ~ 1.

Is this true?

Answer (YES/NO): NO